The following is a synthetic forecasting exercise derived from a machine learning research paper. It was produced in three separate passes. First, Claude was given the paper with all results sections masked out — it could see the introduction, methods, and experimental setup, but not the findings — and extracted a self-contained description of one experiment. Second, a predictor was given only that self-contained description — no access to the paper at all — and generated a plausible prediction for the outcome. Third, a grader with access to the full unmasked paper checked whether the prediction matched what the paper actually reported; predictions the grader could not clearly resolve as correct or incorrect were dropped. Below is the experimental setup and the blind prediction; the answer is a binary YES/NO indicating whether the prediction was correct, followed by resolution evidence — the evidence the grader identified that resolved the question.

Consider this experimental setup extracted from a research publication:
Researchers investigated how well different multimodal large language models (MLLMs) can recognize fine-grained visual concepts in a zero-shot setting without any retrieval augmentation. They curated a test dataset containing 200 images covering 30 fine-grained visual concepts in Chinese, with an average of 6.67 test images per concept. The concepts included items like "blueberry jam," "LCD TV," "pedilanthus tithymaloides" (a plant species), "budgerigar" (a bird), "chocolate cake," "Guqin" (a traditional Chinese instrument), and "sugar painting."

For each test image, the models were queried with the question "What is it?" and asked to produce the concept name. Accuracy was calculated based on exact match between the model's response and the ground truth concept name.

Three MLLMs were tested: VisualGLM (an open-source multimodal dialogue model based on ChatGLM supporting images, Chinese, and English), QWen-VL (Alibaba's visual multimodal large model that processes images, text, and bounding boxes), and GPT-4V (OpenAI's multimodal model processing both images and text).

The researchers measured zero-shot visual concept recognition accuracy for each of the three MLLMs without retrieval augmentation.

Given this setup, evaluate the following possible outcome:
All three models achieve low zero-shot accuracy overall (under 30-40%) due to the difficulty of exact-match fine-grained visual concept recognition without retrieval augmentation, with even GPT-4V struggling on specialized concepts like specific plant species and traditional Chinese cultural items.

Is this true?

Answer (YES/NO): YES